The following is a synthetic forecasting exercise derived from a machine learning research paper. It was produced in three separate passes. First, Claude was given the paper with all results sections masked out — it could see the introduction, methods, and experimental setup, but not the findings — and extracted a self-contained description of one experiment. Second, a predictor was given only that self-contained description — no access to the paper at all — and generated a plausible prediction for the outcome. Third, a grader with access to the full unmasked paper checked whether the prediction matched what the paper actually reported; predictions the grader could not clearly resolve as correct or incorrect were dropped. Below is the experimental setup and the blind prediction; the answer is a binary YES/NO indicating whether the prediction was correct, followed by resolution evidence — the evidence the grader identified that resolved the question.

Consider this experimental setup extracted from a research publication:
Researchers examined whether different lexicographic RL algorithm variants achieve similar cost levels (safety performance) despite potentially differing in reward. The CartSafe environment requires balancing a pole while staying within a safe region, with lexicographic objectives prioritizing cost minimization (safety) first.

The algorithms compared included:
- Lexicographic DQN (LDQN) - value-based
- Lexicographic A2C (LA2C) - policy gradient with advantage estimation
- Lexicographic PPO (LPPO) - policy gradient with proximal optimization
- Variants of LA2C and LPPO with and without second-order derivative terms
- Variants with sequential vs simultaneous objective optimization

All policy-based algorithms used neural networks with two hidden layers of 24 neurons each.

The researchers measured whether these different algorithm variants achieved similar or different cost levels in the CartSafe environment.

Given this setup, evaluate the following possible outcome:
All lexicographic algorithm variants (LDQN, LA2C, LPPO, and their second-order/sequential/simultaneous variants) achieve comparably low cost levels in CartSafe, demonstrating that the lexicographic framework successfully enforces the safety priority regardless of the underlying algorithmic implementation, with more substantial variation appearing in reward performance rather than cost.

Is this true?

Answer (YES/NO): YES